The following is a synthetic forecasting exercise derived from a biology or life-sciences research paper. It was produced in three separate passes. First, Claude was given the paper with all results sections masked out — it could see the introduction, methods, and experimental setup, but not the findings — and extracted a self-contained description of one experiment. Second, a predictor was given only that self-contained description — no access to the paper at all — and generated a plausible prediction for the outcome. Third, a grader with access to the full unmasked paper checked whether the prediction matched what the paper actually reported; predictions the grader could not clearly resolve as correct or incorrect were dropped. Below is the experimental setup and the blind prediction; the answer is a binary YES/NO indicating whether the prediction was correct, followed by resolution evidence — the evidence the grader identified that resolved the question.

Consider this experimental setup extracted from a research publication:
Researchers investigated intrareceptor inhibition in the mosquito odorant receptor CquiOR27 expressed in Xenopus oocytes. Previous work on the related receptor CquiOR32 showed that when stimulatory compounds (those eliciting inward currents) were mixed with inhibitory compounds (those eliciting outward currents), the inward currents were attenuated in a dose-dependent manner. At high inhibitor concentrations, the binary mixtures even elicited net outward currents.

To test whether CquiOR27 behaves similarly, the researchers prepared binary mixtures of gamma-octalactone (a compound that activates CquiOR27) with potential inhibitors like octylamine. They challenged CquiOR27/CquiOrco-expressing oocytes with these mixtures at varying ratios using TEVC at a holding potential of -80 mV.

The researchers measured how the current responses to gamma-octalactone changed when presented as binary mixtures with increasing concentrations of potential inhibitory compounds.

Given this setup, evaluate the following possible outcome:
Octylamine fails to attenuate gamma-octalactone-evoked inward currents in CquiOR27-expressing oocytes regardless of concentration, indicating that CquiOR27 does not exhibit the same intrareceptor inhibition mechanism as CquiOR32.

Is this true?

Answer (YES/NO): NO